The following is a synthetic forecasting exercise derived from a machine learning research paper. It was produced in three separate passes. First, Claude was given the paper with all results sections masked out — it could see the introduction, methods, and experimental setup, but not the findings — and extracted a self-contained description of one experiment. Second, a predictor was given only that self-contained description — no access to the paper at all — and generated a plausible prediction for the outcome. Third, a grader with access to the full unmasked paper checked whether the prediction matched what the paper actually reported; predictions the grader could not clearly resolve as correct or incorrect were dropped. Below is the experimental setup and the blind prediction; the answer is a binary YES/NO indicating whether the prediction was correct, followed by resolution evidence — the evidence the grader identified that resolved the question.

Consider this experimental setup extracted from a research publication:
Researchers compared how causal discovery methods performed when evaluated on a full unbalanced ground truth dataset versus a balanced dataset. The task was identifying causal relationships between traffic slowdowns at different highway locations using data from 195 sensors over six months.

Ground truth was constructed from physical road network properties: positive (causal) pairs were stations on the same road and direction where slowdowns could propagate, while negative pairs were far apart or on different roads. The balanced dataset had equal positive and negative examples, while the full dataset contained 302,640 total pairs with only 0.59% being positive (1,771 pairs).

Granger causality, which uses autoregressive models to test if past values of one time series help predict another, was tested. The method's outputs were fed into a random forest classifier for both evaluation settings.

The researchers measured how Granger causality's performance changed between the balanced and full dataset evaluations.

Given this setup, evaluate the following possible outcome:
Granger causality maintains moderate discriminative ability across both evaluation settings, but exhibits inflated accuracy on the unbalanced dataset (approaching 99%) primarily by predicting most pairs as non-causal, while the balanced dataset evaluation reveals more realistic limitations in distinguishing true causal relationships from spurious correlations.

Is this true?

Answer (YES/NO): NO